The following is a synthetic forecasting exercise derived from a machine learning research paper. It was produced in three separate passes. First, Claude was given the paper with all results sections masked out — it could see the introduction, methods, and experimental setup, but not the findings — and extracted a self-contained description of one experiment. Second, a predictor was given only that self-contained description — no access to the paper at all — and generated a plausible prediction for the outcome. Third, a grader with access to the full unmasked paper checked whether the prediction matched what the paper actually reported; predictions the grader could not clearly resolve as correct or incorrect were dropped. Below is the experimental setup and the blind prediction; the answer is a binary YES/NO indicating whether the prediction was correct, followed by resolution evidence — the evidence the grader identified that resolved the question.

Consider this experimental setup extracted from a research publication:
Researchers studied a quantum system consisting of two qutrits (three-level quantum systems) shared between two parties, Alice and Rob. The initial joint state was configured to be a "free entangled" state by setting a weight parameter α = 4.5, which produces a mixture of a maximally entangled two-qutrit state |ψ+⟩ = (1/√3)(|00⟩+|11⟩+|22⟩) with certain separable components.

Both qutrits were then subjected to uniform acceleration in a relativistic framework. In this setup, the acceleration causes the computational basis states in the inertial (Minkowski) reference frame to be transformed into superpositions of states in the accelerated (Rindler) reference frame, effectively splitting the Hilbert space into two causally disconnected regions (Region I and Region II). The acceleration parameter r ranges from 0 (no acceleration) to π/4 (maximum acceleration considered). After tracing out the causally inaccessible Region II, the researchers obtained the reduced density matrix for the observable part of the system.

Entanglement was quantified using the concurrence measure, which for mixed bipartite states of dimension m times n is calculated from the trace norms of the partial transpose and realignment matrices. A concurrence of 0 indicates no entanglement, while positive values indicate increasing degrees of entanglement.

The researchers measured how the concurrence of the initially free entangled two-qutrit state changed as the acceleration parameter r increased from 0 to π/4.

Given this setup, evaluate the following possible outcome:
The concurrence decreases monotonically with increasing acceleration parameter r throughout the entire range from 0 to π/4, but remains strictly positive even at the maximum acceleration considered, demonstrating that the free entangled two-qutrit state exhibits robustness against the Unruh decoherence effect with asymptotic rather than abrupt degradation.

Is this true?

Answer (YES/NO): YES